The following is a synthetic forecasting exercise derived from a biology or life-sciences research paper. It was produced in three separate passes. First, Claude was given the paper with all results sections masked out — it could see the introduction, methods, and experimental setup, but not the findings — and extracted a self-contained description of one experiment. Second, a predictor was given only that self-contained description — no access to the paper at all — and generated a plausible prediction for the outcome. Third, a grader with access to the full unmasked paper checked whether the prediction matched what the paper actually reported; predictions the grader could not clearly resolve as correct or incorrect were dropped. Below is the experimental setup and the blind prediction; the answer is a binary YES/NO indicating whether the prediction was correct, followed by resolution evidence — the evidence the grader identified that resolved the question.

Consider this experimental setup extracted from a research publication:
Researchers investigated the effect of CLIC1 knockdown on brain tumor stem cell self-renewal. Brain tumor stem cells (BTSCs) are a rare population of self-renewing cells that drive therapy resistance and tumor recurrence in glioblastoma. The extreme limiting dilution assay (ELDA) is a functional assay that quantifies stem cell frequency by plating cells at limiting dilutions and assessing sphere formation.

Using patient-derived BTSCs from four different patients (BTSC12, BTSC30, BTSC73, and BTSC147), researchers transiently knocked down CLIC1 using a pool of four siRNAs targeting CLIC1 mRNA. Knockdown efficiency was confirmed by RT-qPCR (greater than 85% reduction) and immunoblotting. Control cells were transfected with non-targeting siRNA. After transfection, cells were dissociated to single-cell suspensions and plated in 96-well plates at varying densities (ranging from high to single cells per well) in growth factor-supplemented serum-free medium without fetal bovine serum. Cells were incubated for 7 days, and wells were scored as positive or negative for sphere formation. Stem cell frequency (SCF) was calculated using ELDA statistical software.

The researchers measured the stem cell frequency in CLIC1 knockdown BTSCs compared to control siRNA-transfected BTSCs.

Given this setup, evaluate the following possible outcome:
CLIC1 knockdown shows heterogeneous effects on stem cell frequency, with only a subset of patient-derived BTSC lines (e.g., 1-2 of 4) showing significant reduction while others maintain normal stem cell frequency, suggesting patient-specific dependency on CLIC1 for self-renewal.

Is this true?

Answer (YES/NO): NO